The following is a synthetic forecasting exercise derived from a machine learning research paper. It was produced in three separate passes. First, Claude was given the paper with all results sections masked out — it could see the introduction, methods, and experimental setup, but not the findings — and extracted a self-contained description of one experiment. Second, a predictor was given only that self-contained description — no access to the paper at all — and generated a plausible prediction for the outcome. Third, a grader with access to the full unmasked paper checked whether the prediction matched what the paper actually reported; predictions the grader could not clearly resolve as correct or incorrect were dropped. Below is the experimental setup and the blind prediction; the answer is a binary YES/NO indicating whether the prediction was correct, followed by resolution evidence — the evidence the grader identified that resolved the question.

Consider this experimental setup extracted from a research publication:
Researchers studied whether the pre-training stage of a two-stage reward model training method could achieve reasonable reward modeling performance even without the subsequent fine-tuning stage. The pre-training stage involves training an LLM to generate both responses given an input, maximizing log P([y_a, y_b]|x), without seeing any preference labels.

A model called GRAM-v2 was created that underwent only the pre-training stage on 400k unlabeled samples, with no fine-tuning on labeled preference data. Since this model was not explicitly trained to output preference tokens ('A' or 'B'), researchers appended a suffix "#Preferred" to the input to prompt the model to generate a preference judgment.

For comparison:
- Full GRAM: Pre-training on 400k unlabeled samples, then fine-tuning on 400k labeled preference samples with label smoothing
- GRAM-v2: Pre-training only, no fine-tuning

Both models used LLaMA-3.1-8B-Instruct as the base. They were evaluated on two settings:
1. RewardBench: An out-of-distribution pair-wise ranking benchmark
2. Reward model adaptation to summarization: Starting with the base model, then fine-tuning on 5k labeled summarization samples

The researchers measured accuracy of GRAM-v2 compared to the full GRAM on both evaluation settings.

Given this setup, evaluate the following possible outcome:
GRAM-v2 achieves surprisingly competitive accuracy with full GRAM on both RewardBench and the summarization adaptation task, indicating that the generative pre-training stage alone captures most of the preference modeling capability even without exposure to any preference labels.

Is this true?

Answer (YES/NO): YES